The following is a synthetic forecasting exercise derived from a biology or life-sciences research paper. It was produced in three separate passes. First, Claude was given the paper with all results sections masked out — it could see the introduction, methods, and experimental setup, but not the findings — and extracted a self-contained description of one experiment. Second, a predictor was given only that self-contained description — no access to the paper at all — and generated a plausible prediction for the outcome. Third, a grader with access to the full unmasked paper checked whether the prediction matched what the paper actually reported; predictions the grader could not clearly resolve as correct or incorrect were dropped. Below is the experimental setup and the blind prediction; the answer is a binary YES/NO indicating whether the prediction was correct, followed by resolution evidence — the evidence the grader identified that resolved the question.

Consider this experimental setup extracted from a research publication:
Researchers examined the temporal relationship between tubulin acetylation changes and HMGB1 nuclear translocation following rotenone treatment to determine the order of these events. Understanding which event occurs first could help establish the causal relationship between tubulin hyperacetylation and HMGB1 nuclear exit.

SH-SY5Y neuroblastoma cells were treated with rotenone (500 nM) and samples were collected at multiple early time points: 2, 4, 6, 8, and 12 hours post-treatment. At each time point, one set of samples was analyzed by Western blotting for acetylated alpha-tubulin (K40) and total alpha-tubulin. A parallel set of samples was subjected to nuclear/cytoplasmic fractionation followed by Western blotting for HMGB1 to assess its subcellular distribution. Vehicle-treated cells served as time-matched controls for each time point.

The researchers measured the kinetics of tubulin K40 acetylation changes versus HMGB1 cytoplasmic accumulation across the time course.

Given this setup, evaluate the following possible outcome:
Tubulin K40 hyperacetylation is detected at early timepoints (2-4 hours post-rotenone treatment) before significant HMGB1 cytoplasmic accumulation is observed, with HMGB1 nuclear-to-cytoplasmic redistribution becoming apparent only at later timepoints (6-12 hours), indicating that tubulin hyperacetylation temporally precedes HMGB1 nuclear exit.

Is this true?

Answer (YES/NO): YES